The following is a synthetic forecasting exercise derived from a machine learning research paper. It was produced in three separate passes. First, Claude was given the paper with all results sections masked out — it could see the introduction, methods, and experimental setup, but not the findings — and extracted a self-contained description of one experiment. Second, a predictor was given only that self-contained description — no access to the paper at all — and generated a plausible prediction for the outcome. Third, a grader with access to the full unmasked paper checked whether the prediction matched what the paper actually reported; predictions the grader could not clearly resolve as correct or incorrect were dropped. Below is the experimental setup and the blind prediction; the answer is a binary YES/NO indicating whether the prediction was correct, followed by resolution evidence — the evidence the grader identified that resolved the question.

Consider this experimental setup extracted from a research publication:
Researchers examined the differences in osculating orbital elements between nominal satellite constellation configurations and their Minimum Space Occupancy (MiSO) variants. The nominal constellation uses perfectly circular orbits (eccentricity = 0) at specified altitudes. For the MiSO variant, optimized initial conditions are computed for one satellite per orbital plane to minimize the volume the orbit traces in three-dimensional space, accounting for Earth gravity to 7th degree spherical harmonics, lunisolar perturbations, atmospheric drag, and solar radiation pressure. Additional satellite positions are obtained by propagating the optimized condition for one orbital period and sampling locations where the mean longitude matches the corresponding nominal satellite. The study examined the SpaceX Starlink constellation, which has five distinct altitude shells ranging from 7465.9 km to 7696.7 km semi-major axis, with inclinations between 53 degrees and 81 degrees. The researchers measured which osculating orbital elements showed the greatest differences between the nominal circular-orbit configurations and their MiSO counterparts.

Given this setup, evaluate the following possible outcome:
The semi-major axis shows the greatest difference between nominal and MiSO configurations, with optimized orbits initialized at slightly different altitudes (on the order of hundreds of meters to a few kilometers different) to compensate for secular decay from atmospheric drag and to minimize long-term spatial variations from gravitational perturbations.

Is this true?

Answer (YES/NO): YES